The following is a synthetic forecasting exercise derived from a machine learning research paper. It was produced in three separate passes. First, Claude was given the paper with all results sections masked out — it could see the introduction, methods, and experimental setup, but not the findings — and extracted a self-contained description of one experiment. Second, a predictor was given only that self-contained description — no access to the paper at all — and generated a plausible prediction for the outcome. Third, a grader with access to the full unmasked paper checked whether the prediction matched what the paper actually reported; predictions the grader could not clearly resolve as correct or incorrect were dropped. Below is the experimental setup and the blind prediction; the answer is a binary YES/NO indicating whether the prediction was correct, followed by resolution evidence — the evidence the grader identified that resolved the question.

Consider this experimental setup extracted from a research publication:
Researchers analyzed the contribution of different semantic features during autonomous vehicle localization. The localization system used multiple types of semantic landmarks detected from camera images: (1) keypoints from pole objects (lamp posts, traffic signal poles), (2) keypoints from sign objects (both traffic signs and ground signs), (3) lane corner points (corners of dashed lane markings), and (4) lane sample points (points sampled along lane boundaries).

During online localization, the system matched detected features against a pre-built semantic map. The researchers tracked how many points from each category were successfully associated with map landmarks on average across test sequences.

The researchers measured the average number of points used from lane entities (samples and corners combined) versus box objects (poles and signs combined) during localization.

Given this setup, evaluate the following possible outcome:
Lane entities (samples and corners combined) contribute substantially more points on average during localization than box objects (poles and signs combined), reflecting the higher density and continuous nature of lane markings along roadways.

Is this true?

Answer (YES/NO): YES